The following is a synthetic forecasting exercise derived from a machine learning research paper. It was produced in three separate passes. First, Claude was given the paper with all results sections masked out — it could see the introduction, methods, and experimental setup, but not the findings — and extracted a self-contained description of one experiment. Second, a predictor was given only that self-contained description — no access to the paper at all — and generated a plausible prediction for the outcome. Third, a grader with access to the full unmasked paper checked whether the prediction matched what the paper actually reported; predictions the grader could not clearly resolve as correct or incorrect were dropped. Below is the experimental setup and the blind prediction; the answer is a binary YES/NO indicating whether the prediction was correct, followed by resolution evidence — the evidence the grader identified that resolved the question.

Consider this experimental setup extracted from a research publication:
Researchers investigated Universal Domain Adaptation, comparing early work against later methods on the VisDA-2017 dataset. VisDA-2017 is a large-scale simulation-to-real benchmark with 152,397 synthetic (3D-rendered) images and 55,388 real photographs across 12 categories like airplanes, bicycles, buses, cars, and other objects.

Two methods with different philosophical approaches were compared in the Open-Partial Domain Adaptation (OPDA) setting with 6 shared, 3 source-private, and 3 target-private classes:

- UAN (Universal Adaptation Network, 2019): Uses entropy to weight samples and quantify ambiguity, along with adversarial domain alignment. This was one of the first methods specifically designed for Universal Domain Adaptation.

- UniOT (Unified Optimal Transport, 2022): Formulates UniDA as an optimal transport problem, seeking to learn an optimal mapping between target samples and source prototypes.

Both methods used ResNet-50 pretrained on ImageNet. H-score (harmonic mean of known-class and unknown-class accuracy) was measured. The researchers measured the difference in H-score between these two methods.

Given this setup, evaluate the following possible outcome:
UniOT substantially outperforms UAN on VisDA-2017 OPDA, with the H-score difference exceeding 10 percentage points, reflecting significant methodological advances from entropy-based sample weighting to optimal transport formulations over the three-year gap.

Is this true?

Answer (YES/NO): YES